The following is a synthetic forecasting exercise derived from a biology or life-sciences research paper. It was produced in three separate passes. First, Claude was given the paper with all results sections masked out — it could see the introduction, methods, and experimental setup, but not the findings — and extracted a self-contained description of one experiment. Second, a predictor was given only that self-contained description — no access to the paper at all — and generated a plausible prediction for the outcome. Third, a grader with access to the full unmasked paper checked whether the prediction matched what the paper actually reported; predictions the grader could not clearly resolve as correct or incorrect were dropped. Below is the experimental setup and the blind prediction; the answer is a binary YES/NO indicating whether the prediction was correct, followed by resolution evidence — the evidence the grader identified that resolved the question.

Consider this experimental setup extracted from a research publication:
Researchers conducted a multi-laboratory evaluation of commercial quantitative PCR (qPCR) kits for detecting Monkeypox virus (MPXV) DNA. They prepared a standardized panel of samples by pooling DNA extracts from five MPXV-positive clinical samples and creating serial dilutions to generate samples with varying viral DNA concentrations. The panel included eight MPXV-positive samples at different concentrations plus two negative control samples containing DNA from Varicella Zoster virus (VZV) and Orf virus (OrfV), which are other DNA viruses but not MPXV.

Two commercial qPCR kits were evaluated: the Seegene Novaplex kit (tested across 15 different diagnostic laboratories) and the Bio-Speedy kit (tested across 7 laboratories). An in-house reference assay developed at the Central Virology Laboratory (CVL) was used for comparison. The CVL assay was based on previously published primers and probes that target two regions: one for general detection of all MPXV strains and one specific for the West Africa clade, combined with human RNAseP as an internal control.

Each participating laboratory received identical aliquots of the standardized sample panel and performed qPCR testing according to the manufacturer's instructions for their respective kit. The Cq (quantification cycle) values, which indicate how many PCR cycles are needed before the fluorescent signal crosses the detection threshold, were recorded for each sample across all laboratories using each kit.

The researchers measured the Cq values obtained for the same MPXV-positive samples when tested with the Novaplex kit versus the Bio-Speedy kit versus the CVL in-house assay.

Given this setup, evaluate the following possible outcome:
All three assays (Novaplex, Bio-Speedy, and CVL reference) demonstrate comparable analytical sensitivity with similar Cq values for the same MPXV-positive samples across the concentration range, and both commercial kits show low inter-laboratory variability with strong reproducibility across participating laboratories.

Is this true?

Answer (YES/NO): NO